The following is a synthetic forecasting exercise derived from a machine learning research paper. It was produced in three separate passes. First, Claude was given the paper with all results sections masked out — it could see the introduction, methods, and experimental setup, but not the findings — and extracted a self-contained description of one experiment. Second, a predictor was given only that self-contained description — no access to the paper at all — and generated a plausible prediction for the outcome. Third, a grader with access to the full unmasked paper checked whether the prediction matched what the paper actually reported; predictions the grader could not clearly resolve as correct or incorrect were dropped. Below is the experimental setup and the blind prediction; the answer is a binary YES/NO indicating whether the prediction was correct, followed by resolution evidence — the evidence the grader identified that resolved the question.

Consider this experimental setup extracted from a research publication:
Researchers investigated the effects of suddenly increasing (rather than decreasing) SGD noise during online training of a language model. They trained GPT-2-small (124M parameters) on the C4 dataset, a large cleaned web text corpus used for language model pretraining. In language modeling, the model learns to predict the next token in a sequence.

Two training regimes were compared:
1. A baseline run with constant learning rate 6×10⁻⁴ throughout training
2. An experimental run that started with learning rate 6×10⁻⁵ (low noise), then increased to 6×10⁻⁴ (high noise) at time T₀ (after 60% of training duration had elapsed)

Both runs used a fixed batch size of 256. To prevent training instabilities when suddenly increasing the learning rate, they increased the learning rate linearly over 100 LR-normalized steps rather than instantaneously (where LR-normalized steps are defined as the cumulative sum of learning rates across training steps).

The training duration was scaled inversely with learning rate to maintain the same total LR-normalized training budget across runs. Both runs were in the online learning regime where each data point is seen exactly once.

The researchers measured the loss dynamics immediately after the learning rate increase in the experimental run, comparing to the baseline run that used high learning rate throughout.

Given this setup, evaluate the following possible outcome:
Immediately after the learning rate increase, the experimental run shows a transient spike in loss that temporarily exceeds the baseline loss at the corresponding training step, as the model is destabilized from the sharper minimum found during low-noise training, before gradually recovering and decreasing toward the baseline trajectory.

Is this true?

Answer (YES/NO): NO